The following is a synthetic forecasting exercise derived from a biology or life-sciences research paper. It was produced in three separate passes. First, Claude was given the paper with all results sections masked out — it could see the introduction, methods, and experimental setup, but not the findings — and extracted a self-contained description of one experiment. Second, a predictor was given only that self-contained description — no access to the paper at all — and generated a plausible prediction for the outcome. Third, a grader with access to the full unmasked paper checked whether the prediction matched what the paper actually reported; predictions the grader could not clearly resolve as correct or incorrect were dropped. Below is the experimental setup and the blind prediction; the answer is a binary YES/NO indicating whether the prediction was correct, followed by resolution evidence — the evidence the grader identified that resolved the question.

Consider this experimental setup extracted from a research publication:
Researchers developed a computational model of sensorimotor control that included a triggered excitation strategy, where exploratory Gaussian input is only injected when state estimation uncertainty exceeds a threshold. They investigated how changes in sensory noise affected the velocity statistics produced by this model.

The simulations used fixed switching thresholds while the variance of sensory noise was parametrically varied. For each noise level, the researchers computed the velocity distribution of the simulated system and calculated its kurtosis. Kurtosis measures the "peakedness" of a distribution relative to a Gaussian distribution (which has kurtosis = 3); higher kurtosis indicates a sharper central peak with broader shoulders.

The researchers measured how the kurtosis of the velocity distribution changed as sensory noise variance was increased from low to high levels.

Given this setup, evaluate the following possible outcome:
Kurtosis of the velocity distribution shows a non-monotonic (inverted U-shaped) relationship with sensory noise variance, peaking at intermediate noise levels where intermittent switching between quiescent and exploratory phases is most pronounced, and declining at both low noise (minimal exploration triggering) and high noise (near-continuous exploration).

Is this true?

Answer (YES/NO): NO